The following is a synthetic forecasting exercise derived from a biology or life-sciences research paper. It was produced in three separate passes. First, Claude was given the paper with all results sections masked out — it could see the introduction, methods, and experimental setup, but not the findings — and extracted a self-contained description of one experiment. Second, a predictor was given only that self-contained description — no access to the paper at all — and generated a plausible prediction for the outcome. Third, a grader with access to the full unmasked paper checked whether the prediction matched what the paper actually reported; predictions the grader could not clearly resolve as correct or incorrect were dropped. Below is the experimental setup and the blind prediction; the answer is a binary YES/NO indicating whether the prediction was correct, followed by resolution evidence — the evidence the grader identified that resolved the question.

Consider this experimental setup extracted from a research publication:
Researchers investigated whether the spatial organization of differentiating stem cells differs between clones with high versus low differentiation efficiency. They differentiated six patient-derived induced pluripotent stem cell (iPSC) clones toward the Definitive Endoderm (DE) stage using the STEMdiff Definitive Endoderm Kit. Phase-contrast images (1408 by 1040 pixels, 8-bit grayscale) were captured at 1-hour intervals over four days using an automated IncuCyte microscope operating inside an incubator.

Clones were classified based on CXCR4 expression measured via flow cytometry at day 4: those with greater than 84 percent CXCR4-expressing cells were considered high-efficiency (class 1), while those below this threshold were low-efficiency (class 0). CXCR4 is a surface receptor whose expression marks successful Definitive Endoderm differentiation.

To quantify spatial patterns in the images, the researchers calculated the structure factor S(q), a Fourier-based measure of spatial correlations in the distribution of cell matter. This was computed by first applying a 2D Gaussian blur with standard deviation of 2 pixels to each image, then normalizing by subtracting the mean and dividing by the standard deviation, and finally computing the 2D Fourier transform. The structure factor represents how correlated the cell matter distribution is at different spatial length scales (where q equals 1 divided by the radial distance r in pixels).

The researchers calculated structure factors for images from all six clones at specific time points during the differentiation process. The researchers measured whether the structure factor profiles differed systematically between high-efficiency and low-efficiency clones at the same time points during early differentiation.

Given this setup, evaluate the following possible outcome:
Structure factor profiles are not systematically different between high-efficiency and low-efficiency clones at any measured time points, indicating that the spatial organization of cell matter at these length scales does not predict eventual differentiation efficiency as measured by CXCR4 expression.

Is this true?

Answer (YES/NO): NO